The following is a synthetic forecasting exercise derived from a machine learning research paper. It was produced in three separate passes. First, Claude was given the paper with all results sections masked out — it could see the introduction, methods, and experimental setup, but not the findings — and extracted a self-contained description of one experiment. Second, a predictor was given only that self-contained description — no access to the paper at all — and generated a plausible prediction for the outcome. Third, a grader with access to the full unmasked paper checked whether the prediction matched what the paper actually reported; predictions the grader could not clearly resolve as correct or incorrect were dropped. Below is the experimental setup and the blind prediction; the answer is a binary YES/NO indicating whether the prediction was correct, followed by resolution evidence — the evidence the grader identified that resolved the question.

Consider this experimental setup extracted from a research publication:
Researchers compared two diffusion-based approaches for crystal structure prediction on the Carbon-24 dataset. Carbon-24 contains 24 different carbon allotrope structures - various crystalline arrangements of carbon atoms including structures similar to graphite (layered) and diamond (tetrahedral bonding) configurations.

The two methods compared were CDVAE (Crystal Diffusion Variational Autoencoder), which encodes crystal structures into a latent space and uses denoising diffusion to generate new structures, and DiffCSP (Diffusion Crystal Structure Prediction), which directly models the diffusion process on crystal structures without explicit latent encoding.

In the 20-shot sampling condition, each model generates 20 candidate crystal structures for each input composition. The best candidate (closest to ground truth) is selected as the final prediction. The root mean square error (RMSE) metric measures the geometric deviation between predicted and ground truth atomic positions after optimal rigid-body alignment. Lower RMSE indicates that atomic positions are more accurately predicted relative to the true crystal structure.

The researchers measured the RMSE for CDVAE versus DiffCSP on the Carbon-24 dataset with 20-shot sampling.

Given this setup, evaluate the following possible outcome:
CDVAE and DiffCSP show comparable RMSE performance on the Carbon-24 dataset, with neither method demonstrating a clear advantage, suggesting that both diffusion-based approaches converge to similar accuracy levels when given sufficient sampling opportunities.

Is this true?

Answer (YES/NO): YES